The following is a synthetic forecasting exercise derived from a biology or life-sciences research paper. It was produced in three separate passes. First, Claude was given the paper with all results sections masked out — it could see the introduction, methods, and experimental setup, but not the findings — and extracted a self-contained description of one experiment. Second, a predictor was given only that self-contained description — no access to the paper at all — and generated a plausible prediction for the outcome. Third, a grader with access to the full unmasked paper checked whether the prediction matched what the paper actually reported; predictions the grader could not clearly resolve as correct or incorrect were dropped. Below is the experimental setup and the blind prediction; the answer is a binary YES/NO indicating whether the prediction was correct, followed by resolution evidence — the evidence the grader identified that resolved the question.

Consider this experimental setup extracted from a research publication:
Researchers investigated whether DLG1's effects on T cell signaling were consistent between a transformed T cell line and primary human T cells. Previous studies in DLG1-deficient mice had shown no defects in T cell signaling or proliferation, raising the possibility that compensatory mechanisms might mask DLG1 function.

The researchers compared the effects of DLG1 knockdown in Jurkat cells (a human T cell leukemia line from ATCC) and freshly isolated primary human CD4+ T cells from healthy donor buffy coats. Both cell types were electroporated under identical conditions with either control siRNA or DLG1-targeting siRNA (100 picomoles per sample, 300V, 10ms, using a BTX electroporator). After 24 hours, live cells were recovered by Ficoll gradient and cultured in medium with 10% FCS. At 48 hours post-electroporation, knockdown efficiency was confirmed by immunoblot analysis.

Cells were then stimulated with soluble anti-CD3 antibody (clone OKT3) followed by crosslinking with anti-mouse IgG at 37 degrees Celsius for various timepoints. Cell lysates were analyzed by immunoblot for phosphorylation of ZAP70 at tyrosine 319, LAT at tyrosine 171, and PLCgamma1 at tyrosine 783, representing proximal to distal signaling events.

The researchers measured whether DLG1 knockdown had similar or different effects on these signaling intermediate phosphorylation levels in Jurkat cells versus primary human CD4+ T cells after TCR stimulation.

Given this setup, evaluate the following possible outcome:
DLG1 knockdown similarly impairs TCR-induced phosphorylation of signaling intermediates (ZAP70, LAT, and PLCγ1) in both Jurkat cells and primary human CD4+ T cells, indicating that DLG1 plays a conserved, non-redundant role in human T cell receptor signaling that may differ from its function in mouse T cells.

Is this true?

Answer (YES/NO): YES